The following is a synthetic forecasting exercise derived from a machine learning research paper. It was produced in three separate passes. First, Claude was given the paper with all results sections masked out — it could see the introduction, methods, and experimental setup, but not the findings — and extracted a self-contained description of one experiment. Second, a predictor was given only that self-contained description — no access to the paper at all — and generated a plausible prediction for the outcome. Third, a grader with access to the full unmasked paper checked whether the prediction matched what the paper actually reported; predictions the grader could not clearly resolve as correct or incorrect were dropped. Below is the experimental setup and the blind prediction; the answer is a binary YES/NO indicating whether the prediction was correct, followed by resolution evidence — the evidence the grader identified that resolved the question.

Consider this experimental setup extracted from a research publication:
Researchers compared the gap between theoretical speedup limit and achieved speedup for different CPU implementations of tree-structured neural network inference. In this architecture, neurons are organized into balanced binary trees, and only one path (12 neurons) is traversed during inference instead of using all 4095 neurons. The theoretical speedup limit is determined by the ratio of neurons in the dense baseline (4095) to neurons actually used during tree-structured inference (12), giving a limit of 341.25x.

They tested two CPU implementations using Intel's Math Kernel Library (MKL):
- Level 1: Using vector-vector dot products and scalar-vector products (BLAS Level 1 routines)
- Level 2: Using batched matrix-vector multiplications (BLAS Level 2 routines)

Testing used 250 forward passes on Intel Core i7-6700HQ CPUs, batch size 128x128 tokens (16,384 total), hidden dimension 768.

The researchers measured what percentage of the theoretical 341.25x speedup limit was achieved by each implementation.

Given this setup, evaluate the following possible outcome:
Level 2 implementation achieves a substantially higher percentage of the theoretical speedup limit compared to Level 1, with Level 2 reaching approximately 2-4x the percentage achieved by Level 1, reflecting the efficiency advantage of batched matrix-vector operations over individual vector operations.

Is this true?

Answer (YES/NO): NO